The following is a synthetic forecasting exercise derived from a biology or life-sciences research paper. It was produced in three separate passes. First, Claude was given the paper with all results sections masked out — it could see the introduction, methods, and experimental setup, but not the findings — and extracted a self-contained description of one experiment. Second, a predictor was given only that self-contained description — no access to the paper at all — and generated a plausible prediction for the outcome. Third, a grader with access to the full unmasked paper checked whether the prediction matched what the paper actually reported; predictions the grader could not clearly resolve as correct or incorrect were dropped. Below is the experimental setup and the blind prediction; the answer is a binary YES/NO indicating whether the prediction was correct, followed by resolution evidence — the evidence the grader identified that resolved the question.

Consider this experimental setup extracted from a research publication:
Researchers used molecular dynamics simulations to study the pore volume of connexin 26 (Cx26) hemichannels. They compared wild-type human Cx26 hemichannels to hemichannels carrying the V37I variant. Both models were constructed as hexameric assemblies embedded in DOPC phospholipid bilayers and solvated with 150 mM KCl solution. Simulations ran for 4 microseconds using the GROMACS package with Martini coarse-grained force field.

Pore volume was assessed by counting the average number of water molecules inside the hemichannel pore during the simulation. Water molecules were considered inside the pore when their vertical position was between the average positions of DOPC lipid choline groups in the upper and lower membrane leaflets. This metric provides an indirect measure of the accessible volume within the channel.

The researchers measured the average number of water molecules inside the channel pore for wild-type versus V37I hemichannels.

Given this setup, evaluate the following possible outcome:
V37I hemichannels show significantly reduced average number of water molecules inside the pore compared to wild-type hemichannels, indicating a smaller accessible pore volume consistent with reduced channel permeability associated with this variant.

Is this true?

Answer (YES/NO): YES